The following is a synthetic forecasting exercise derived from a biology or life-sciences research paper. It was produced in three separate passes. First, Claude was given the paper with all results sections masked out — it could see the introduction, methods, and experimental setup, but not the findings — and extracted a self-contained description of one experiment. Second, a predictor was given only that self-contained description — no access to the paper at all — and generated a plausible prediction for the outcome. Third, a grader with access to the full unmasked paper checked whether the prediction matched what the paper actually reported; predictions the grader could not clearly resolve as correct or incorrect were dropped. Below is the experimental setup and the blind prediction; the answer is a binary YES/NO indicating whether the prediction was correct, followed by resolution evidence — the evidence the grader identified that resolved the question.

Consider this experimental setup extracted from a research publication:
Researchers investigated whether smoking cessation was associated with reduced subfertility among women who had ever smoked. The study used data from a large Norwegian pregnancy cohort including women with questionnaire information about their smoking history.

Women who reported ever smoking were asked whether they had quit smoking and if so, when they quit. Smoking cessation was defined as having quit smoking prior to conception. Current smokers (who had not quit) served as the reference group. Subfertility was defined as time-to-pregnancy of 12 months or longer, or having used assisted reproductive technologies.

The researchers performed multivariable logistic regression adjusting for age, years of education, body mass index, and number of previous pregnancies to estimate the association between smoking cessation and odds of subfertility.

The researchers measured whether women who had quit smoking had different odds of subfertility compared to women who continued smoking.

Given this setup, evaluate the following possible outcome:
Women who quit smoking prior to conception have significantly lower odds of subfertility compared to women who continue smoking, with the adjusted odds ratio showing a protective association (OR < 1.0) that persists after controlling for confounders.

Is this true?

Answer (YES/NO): YES